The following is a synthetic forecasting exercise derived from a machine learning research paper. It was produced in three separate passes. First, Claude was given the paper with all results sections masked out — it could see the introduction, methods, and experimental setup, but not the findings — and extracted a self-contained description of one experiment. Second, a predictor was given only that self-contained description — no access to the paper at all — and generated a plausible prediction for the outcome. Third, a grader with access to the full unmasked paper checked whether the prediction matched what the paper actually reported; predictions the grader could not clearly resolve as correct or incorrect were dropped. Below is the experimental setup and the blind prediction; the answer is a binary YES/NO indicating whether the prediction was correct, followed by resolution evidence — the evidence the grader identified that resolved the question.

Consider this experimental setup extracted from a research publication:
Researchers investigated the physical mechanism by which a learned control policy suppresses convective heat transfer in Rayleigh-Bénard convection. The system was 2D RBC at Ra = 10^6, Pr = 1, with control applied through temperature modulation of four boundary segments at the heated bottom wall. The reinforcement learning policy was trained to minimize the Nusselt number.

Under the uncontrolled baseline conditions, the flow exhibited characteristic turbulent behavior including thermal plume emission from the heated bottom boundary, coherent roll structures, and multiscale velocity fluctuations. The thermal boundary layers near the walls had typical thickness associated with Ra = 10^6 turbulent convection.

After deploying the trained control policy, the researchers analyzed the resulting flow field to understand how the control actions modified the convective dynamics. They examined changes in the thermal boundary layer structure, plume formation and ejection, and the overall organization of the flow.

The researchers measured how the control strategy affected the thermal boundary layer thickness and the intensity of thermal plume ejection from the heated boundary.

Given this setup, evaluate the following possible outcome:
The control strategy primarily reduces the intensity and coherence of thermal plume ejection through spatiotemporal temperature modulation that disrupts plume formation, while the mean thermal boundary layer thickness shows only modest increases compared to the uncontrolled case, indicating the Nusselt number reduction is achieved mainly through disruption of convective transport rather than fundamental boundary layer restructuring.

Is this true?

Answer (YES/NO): NO